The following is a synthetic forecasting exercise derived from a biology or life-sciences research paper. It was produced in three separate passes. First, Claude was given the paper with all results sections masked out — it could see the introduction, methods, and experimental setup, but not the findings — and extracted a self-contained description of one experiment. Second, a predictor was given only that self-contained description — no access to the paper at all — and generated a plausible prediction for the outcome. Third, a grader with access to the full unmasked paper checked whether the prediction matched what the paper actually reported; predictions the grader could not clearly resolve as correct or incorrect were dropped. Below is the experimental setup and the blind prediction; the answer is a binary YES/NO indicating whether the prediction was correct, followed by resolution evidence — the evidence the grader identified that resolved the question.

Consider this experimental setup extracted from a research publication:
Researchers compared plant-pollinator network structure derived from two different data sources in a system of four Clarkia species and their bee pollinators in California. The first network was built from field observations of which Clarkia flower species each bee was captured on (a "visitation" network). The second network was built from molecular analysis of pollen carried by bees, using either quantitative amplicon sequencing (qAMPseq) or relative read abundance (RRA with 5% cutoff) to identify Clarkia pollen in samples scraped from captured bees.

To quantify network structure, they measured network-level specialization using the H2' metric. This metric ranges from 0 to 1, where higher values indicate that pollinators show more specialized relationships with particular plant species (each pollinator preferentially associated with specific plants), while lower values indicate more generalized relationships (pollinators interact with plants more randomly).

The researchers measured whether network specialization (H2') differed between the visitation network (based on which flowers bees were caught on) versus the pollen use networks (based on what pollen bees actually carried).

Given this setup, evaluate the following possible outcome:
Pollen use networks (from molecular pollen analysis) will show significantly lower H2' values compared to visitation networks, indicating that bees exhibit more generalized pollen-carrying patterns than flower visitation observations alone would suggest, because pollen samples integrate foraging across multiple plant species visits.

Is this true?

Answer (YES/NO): NO